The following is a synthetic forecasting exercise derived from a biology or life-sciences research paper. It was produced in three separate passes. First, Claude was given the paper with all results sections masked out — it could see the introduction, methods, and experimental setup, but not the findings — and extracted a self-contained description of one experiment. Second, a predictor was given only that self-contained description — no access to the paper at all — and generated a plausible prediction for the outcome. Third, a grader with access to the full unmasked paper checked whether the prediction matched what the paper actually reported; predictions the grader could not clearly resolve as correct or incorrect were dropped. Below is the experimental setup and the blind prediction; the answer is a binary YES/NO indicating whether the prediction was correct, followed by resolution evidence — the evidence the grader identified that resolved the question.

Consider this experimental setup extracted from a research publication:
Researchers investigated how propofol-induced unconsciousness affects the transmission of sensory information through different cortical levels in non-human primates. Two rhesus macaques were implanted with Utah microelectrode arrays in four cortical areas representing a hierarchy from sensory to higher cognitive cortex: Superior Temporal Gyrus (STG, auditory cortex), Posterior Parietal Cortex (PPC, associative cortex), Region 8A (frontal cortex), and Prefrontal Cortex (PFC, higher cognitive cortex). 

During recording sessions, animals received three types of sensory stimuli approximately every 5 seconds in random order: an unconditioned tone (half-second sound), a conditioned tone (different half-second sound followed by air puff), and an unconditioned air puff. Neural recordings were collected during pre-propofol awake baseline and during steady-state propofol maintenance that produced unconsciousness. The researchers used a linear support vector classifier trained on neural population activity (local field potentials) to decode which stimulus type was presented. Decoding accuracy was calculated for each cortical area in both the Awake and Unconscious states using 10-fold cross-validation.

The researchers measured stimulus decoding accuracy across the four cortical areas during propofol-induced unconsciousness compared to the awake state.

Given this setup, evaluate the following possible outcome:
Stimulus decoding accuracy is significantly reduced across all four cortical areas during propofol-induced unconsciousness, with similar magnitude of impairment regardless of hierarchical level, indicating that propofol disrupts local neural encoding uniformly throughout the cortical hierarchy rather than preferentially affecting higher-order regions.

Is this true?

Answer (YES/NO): NO